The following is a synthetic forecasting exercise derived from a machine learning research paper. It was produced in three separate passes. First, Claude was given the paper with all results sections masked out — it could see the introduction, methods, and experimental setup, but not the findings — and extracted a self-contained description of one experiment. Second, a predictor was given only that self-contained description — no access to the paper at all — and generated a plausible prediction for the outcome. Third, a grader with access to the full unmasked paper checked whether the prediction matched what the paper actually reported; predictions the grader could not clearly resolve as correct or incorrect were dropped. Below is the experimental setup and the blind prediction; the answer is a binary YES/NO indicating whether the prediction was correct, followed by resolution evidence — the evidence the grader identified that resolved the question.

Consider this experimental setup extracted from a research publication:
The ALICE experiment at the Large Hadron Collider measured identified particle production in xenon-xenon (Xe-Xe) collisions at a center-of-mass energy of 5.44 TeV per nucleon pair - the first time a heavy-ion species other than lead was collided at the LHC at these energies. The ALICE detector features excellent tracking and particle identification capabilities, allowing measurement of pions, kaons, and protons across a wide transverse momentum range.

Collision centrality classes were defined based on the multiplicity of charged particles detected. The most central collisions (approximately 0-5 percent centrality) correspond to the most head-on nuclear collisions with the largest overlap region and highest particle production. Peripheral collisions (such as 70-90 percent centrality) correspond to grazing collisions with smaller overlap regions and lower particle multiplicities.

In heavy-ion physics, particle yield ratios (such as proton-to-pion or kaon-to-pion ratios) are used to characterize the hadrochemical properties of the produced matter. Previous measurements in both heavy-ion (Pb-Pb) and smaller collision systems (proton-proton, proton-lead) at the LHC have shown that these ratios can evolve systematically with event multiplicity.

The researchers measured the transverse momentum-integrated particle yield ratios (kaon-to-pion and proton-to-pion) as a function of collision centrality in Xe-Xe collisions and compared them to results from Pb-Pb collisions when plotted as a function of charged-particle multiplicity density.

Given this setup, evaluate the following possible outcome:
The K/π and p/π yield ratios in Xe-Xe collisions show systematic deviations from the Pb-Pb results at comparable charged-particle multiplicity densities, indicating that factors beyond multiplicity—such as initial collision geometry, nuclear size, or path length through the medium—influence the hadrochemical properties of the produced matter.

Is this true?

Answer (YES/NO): NO